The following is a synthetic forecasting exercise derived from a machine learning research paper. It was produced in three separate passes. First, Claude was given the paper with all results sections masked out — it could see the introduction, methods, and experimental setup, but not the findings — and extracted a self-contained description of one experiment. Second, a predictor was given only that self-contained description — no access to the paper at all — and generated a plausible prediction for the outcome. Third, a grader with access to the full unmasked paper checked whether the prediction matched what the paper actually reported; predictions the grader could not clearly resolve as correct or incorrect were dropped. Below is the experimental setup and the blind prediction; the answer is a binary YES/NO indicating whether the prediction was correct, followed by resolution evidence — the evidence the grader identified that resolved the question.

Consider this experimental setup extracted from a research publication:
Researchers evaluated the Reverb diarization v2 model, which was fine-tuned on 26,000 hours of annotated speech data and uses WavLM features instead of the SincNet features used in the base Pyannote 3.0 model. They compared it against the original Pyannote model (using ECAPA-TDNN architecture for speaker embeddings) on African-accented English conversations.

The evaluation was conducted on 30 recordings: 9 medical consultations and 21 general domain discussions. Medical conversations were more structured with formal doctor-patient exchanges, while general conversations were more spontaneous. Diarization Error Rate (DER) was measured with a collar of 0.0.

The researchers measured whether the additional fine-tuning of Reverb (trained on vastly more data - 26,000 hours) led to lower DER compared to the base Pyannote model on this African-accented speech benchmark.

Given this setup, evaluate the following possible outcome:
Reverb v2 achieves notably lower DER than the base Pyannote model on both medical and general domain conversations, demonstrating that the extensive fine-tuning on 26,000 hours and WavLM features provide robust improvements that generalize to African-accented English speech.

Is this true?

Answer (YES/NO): NO